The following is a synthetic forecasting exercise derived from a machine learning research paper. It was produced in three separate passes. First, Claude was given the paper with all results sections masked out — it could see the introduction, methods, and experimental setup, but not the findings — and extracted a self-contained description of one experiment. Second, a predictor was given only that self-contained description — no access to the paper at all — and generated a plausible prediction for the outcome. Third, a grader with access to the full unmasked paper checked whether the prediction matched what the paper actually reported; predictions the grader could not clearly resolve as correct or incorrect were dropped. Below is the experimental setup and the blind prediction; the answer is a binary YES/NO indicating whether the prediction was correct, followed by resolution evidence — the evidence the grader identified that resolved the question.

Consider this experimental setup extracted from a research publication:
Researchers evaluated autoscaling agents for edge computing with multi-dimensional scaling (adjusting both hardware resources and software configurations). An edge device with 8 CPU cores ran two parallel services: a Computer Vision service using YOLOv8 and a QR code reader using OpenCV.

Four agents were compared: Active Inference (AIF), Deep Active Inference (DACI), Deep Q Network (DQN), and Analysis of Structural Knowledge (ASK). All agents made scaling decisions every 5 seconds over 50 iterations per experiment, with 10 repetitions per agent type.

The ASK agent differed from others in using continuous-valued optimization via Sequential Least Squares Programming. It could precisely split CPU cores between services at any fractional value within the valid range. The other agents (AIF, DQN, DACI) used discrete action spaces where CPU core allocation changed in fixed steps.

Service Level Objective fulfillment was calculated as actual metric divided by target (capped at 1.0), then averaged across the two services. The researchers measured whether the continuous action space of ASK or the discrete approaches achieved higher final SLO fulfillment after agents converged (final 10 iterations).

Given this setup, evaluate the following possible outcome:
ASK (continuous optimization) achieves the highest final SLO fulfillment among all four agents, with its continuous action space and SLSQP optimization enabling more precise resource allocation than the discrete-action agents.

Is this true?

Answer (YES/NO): YES